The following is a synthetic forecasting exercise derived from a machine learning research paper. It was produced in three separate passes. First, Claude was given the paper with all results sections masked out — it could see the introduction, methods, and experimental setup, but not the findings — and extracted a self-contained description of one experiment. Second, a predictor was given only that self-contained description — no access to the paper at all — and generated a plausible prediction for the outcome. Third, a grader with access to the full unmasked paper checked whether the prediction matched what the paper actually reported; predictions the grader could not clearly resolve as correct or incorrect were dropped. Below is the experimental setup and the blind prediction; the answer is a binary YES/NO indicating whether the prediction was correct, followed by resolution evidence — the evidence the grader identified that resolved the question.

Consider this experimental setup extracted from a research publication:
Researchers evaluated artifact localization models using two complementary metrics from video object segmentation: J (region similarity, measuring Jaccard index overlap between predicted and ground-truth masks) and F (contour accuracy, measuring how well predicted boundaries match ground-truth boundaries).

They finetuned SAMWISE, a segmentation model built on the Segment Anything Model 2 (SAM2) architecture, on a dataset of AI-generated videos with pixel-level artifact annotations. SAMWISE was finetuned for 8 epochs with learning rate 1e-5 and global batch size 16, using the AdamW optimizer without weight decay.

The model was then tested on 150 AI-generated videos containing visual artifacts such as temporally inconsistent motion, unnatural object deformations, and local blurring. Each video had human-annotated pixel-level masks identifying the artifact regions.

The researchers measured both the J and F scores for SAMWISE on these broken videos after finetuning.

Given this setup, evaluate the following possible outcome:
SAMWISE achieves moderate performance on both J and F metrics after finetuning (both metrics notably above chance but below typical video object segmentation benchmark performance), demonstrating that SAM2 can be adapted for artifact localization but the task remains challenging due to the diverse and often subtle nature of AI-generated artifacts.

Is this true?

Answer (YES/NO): YES